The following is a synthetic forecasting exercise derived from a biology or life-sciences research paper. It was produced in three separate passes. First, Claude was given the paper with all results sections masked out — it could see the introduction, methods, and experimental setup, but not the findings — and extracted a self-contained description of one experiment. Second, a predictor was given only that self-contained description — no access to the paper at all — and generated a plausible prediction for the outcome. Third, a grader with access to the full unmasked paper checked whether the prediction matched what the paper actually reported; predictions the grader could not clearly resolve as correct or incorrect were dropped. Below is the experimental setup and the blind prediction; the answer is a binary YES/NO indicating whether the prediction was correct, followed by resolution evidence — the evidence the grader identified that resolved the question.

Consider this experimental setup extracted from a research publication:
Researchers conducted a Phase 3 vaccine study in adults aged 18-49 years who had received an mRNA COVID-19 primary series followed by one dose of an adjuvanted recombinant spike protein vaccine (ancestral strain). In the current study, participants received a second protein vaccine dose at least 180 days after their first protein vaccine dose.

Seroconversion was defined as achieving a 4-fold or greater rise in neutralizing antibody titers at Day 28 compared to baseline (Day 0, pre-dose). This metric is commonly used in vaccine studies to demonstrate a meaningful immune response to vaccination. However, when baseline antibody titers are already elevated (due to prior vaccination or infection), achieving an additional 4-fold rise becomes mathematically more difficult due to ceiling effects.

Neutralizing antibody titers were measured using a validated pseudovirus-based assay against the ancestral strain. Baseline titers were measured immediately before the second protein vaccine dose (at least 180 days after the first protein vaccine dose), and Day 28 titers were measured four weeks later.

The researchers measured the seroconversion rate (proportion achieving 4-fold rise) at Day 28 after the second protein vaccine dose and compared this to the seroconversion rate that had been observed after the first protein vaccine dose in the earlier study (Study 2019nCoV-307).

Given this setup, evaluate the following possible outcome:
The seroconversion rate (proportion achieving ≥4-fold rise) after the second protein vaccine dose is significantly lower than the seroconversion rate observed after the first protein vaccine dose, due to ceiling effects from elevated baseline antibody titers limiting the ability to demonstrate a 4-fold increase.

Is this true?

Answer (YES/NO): NO